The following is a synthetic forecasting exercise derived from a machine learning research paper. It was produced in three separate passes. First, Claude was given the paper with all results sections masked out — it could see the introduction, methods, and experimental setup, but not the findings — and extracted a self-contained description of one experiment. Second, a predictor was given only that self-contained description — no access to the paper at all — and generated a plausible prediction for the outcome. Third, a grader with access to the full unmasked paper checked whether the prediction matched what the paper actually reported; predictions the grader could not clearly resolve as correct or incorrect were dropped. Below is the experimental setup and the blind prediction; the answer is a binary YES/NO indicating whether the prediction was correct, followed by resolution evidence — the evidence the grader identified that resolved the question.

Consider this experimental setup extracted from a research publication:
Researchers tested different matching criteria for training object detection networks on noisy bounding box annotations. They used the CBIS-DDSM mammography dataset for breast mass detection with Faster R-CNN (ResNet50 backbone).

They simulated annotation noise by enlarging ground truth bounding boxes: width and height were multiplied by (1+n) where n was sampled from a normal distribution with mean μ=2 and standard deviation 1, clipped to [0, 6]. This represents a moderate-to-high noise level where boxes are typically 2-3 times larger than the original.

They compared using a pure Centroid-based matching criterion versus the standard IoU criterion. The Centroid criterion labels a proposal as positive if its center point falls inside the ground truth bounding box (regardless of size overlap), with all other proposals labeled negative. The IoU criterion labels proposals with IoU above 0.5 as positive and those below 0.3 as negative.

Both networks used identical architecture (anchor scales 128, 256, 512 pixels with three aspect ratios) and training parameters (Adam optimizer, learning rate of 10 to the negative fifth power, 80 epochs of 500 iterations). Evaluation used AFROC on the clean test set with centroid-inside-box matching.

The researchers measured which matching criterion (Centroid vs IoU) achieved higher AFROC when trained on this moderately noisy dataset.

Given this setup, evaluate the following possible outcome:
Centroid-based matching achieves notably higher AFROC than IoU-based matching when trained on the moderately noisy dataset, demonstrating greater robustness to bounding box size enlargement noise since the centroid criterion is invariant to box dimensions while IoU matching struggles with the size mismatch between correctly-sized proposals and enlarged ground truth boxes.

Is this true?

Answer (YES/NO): NO